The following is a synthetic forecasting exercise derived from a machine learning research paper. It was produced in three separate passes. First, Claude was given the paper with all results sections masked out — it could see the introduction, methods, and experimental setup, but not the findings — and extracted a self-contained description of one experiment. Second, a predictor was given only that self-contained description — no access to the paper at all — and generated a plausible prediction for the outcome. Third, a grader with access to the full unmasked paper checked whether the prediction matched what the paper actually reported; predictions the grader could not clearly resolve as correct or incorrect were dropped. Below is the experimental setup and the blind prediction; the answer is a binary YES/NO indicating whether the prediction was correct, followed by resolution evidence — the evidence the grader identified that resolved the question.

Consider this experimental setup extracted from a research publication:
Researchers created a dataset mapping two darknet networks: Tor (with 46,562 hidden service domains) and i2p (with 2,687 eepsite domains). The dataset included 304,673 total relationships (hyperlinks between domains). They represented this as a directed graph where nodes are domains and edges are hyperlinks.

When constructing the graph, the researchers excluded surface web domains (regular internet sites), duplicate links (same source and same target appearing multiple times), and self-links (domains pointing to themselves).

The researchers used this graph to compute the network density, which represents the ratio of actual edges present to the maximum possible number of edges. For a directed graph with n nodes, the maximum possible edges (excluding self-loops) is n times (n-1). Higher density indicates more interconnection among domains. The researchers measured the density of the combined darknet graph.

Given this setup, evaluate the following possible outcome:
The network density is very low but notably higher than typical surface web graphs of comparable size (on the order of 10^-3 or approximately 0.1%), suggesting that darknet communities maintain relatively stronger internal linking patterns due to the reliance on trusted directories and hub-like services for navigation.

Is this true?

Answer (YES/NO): NO